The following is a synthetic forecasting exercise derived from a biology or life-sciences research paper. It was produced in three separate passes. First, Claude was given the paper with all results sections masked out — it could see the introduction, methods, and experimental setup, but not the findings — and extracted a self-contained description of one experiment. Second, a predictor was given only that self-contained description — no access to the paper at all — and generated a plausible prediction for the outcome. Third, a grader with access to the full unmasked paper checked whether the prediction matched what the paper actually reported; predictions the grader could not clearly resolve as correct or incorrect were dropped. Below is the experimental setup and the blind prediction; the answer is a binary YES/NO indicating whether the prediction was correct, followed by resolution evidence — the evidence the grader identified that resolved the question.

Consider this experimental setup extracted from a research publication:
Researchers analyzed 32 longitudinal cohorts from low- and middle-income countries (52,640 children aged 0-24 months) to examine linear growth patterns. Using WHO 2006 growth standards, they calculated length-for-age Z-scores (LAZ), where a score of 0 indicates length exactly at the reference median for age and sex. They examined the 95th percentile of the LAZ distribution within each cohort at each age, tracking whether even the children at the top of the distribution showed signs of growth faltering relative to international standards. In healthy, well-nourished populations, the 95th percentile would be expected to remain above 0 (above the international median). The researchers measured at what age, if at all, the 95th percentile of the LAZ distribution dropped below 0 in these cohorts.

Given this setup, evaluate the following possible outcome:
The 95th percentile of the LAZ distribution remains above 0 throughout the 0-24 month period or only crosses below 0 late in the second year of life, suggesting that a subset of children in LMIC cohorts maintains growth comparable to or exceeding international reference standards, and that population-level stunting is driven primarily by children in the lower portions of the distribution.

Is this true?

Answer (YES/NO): NO